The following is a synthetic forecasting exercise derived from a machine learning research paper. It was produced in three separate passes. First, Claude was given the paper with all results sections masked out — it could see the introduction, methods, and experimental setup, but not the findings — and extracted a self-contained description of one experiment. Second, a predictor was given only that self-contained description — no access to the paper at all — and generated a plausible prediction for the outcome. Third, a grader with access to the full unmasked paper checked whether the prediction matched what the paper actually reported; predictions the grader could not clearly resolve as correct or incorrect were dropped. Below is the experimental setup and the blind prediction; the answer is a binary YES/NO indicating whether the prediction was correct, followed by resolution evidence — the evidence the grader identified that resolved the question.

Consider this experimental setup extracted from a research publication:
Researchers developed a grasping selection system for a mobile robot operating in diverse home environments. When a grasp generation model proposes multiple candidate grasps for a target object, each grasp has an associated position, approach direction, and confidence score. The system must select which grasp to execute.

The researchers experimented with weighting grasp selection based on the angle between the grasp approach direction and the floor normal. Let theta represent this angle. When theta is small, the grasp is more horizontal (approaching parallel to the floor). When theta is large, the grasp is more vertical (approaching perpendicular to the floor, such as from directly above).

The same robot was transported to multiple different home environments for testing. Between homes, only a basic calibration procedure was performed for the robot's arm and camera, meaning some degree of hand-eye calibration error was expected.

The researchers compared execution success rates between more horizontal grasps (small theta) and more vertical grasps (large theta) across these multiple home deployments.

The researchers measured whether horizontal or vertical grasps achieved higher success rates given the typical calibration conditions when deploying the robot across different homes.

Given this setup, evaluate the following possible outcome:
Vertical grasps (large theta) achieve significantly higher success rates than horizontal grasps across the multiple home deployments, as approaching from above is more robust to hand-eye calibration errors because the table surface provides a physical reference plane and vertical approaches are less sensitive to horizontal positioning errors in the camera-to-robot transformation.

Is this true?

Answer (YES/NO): NO